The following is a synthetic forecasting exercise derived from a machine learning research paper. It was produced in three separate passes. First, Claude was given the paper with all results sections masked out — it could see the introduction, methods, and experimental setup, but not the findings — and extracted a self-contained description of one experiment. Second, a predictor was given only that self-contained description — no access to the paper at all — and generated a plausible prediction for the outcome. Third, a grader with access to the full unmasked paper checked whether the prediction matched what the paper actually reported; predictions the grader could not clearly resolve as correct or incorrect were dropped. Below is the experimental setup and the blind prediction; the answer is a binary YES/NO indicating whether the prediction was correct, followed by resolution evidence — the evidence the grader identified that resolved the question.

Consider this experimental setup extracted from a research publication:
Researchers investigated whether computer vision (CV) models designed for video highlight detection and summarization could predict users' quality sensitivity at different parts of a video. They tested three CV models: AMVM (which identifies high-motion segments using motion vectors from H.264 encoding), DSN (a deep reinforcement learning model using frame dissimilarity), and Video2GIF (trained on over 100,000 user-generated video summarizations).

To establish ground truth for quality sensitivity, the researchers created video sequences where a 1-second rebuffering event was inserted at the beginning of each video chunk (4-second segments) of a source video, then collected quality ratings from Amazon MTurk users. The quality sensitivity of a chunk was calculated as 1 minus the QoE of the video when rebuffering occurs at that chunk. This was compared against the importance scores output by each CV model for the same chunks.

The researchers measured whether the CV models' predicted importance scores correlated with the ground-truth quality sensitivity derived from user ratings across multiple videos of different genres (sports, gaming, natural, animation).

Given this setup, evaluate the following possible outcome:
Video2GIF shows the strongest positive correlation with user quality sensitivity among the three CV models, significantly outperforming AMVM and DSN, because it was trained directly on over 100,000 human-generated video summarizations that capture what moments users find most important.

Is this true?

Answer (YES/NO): NO